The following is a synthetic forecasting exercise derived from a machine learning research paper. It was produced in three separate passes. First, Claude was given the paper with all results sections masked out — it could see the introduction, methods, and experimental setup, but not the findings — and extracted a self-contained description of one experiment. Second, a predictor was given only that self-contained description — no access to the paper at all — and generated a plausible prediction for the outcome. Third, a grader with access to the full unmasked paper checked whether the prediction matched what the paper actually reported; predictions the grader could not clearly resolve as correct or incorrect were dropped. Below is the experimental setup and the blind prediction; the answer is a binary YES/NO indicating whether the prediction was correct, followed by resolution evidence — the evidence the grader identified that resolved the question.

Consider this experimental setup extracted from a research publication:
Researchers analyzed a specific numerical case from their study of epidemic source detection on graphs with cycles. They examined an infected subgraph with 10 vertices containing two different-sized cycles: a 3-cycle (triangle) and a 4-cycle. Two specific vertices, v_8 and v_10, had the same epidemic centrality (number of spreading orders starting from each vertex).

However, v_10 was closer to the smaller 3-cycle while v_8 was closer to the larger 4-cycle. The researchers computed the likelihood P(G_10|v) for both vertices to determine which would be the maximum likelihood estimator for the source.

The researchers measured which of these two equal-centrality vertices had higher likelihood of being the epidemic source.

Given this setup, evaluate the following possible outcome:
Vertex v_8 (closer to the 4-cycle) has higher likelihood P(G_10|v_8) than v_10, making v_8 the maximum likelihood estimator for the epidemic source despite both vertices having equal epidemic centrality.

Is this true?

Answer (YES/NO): NO